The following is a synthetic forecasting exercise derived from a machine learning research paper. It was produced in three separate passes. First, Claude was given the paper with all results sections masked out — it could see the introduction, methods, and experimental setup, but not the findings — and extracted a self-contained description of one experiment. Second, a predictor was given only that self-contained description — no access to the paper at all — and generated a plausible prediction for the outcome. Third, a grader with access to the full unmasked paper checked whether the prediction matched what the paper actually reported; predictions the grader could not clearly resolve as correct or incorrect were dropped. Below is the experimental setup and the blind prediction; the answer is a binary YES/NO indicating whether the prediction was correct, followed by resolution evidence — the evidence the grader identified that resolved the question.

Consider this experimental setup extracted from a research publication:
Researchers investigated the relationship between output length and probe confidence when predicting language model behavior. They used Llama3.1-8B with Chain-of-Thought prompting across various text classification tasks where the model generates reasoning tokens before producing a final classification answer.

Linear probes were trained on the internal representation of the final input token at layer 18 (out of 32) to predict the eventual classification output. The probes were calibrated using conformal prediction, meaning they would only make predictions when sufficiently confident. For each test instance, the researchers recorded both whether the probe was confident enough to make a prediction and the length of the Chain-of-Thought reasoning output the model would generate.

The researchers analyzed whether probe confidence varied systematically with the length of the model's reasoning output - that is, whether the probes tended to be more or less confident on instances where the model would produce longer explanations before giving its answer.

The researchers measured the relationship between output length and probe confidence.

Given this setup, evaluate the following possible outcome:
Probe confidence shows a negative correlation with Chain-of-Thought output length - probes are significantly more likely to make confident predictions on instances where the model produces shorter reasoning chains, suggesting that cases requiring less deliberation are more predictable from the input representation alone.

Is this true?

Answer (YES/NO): NO